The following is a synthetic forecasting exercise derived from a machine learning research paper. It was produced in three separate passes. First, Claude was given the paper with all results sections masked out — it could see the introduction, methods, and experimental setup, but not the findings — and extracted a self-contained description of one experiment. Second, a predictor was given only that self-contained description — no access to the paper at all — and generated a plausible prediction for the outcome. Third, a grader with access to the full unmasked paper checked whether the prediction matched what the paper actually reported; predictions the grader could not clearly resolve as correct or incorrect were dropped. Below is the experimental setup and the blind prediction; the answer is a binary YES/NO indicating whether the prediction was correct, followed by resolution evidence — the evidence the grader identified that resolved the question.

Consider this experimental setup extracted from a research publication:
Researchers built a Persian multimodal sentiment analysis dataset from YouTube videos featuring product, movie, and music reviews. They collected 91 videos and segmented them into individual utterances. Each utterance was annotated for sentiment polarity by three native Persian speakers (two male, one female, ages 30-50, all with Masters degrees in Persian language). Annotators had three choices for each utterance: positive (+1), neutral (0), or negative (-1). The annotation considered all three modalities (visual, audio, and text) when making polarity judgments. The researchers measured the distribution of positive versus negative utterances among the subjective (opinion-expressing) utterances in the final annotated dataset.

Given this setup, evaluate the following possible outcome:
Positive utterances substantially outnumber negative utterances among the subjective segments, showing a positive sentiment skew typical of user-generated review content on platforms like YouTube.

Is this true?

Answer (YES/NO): NO